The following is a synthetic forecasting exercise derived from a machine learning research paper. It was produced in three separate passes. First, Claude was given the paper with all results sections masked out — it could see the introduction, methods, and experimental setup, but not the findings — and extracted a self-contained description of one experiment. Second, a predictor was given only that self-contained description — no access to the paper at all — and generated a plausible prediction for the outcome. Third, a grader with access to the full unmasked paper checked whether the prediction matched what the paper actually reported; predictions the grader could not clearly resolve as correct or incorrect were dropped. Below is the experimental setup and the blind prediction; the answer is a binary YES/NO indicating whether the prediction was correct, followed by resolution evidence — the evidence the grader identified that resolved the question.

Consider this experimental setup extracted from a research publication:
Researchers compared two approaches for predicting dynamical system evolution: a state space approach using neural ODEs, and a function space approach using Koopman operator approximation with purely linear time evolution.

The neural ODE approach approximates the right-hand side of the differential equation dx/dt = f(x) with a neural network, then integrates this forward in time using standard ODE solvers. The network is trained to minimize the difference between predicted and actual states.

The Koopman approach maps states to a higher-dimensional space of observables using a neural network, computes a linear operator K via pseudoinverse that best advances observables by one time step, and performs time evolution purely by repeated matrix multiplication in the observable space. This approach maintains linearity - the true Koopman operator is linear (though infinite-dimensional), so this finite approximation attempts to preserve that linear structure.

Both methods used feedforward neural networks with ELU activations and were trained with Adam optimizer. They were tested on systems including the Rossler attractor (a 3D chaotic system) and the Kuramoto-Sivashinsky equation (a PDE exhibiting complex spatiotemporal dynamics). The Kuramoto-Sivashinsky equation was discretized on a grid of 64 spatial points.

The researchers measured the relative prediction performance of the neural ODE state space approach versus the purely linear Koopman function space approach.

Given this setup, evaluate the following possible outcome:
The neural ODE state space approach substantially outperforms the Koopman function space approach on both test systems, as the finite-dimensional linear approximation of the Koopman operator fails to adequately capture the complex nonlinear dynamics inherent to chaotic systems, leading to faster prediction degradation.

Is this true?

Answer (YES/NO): NO